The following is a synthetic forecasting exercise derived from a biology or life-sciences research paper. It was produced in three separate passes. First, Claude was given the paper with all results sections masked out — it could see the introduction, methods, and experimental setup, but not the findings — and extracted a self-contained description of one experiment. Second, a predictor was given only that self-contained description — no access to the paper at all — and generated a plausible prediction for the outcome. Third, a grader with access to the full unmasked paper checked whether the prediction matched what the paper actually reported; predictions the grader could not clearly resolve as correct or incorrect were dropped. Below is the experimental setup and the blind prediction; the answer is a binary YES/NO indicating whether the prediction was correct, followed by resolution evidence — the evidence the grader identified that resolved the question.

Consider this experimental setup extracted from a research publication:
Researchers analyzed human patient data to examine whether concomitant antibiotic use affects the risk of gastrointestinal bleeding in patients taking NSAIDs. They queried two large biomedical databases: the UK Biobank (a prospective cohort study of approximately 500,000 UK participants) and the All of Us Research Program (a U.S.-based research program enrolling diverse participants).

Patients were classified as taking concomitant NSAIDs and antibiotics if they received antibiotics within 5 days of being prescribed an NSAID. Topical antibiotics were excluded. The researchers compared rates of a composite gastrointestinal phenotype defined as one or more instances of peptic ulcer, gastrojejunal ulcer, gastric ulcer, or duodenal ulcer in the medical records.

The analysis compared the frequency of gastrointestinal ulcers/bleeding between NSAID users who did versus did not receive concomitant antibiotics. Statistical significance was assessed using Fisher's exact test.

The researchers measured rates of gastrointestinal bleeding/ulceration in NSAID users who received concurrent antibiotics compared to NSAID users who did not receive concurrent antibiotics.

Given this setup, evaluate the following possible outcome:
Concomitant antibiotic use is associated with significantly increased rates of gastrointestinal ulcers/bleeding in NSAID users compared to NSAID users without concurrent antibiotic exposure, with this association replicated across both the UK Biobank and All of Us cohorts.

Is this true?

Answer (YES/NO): YES